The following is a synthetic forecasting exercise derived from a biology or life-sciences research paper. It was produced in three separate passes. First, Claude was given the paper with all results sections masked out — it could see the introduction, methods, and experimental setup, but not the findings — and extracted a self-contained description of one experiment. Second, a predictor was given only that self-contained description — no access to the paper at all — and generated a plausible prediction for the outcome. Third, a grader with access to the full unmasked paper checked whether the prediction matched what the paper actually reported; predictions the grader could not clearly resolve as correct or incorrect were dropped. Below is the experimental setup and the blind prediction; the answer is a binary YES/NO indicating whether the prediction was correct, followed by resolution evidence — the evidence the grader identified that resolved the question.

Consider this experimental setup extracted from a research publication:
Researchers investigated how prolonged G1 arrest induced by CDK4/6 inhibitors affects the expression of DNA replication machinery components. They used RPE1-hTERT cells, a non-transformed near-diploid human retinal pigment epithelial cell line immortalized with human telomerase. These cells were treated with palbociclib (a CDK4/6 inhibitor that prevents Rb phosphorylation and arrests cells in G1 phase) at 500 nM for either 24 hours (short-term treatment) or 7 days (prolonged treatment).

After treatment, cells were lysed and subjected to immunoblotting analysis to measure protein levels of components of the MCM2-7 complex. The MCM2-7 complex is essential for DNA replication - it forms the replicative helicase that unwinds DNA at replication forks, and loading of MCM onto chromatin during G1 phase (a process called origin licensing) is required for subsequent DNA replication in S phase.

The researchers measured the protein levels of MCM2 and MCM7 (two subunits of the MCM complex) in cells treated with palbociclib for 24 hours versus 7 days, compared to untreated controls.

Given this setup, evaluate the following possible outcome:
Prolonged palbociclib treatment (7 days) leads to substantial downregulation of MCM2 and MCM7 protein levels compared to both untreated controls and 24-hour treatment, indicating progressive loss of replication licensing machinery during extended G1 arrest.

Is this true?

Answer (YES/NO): YES